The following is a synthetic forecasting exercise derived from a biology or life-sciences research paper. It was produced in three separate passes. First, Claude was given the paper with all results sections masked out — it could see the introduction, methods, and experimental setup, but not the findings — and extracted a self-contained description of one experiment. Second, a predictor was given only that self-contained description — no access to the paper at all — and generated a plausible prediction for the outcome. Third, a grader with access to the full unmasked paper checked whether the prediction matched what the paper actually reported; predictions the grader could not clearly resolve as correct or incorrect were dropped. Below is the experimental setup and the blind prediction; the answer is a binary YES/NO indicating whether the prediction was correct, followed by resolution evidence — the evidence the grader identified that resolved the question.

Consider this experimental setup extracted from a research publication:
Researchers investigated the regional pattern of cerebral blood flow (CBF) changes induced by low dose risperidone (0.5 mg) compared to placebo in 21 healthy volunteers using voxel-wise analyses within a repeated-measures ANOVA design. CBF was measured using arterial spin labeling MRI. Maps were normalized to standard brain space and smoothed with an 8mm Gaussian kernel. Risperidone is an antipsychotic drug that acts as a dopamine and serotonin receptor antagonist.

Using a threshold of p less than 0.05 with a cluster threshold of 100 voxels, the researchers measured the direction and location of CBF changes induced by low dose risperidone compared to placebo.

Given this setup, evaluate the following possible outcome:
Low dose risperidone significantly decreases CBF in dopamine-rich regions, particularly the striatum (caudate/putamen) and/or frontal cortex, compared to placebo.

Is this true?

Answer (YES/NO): NO